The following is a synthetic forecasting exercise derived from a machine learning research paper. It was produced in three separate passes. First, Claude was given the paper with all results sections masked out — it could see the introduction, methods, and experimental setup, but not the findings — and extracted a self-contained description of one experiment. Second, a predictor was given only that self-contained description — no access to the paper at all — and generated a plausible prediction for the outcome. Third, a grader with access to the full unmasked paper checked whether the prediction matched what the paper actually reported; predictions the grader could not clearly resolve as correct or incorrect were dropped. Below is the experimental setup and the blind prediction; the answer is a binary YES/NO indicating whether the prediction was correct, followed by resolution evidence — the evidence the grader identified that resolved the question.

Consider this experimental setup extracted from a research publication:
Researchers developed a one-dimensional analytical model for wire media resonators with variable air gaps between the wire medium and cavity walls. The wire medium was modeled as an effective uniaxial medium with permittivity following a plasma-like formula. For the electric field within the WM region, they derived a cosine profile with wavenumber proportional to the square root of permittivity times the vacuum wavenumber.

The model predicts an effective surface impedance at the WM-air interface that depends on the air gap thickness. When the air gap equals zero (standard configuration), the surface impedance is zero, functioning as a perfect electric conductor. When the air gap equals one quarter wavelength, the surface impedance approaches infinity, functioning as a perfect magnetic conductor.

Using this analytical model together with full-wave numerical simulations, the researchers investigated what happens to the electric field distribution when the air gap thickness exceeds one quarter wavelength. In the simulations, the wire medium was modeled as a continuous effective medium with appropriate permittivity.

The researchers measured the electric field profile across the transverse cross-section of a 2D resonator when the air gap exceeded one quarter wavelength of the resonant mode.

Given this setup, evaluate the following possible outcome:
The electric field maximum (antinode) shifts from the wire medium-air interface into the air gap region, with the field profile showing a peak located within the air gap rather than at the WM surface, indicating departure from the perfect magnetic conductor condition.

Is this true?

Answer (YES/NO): YES